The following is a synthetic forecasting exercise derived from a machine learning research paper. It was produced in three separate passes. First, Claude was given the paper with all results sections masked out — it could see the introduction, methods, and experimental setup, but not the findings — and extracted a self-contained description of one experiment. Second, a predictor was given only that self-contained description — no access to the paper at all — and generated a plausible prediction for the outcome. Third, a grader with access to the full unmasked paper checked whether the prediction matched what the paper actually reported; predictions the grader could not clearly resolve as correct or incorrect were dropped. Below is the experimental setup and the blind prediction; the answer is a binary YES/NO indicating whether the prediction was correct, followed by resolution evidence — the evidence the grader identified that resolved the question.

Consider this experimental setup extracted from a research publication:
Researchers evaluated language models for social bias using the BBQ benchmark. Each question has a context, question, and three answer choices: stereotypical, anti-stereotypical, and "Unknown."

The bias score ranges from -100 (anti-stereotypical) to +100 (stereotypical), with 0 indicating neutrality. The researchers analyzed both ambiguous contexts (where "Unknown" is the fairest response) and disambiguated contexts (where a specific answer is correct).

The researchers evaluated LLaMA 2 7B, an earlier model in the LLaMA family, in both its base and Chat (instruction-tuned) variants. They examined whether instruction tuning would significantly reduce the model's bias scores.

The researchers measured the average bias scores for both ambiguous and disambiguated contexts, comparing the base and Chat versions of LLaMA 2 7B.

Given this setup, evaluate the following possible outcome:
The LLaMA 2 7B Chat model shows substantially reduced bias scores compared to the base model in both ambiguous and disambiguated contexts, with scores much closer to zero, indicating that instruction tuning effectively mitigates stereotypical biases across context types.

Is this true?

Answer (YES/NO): NO